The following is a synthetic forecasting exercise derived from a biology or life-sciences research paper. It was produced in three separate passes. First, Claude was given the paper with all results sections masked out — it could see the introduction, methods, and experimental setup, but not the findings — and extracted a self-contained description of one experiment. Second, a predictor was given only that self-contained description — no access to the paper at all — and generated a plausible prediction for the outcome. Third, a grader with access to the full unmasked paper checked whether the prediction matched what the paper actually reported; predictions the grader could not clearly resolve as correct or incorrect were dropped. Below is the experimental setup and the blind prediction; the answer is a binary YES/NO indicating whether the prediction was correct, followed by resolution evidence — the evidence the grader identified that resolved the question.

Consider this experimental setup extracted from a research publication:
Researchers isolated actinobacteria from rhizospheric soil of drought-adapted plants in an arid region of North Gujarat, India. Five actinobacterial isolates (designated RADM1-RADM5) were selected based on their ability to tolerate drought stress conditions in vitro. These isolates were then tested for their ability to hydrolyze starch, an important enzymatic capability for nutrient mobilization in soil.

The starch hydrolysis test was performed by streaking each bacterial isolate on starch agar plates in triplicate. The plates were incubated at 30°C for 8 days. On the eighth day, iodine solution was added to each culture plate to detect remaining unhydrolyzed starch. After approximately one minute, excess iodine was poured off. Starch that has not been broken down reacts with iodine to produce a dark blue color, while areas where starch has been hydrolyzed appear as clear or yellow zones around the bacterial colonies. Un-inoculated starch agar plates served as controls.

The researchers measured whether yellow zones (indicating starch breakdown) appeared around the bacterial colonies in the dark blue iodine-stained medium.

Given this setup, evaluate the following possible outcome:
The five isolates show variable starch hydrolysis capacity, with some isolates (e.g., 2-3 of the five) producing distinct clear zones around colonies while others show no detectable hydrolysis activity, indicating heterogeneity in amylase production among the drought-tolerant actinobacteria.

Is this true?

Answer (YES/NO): NO